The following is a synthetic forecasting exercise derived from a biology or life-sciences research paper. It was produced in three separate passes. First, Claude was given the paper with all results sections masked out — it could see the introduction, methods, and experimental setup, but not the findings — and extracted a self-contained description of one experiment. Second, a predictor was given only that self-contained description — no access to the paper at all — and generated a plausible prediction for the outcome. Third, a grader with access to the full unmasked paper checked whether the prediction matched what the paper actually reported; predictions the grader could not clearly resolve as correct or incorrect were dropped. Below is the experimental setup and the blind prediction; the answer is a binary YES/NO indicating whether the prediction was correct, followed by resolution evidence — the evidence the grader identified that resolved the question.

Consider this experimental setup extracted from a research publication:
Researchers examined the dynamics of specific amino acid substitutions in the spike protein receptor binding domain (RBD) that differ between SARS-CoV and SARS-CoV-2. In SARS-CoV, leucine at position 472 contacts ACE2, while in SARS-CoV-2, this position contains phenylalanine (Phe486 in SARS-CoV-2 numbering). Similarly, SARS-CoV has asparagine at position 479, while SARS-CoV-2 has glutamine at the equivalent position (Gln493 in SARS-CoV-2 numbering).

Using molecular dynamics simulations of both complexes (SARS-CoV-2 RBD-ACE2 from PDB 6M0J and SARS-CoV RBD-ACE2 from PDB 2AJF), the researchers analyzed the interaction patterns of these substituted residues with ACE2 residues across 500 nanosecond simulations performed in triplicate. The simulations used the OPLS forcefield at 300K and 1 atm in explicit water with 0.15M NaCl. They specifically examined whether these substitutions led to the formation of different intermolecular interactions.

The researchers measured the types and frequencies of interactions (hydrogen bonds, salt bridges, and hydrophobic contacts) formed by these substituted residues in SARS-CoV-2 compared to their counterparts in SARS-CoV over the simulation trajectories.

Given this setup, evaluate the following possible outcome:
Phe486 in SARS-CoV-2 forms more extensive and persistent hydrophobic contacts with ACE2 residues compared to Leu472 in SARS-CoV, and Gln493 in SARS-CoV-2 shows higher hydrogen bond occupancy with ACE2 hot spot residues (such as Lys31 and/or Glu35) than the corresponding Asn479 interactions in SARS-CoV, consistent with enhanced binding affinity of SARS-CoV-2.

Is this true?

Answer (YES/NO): NO